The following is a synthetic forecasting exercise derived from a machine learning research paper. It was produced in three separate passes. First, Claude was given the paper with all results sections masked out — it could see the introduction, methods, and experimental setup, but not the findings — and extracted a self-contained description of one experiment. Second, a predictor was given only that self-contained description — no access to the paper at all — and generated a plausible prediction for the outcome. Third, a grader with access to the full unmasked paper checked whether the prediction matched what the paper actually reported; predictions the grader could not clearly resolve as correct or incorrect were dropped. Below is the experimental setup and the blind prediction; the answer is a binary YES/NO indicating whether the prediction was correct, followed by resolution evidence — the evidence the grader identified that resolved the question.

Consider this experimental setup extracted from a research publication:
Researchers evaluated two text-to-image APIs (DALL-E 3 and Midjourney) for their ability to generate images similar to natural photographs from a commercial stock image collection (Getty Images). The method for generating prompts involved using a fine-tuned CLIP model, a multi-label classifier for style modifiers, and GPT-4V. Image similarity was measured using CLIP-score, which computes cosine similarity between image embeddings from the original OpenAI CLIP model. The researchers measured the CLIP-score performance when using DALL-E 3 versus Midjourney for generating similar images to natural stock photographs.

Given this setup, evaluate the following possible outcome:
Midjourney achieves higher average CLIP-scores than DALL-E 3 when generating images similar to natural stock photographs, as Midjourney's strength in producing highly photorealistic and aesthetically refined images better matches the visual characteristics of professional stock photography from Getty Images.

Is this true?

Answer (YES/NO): NO